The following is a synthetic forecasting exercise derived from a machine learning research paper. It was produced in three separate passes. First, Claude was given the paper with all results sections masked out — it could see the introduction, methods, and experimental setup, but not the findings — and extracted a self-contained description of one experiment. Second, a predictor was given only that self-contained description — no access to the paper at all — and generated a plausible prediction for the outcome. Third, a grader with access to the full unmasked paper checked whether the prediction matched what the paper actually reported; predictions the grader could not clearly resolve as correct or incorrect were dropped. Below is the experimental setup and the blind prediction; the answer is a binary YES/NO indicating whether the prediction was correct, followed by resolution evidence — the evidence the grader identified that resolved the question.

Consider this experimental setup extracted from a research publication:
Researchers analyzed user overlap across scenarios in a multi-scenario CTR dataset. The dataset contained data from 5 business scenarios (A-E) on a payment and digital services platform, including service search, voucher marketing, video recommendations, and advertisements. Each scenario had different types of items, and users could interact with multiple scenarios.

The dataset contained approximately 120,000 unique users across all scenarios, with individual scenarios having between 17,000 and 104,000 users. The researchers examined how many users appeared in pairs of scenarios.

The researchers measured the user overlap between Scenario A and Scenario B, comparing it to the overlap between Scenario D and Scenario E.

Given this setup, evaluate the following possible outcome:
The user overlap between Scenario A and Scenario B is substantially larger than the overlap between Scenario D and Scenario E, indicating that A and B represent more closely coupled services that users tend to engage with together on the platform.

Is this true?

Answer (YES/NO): YES